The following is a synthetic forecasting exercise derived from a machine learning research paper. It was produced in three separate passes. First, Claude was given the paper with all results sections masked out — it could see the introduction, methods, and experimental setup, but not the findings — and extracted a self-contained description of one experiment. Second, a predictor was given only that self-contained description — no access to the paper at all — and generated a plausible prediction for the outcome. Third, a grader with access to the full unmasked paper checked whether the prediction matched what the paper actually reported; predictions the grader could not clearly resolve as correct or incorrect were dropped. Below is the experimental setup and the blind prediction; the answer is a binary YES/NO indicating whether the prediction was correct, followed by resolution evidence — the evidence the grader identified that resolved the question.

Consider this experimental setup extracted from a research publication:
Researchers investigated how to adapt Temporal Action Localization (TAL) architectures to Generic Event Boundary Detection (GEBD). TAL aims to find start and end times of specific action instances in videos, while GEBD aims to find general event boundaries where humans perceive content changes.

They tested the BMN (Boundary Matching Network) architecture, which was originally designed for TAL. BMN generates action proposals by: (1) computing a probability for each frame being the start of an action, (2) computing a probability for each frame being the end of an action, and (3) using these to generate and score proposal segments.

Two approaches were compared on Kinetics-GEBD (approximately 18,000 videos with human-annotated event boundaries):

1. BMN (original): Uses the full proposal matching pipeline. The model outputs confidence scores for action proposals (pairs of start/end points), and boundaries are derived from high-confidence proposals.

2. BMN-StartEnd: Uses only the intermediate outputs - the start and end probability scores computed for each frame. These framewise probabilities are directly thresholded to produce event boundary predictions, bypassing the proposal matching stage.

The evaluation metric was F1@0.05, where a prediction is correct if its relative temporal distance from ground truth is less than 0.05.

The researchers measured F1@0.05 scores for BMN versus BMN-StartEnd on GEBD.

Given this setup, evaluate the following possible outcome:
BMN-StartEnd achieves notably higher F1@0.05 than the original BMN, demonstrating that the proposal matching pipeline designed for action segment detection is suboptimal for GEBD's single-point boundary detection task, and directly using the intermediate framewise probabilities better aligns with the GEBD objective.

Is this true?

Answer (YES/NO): YES